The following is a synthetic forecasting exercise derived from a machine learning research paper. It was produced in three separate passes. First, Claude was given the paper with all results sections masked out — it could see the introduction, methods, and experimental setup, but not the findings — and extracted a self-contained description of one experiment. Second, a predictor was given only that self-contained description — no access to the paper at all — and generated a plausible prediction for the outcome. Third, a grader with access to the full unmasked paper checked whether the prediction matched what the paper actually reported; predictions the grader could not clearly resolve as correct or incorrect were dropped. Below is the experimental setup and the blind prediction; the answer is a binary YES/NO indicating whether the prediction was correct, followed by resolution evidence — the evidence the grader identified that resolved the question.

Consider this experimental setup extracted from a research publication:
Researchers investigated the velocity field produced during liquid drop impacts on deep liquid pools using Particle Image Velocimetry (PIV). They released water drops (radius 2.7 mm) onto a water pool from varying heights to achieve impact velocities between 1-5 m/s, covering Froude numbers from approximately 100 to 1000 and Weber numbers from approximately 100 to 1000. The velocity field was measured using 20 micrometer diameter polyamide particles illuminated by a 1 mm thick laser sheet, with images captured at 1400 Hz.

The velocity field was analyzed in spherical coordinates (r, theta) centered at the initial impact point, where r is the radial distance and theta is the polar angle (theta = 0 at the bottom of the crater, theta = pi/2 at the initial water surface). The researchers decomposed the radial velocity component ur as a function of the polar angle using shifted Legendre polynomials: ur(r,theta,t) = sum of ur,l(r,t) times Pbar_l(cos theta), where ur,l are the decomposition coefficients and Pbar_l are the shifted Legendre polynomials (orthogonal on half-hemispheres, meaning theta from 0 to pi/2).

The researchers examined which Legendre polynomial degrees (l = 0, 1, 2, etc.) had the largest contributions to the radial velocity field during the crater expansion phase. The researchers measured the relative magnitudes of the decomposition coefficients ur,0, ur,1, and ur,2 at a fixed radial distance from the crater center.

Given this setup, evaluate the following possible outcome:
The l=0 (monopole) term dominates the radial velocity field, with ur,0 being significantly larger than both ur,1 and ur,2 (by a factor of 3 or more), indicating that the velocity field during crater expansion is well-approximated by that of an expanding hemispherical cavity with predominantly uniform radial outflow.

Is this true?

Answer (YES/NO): NO